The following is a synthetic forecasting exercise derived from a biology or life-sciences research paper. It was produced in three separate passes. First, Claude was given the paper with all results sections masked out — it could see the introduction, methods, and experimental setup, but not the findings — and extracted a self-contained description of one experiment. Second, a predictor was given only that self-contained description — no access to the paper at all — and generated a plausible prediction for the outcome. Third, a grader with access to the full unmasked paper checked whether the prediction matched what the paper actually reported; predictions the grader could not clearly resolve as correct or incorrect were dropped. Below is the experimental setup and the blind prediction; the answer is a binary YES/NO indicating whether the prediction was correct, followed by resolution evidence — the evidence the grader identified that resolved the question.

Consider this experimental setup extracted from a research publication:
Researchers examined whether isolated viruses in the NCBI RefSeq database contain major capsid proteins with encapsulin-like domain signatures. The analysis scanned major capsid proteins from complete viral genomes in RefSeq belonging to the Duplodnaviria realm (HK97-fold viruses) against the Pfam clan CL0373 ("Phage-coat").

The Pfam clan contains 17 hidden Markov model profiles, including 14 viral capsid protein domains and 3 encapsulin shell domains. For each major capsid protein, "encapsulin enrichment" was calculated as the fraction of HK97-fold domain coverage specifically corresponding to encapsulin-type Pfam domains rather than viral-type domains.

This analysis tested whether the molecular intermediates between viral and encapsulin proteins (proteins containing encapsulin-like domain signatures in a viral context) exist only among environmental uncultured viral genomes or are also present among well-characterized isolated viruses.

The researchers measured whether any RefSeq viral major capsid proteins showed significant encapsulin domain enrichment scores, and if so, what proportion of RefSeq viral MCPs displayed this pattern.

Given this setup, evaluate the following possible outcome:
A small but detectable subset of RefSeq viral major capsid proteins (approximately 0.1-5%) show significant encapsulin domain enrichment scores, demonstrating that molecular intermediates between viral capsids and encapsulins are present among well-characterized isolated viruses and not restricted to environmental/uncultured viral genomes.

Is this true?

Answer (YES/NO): YES